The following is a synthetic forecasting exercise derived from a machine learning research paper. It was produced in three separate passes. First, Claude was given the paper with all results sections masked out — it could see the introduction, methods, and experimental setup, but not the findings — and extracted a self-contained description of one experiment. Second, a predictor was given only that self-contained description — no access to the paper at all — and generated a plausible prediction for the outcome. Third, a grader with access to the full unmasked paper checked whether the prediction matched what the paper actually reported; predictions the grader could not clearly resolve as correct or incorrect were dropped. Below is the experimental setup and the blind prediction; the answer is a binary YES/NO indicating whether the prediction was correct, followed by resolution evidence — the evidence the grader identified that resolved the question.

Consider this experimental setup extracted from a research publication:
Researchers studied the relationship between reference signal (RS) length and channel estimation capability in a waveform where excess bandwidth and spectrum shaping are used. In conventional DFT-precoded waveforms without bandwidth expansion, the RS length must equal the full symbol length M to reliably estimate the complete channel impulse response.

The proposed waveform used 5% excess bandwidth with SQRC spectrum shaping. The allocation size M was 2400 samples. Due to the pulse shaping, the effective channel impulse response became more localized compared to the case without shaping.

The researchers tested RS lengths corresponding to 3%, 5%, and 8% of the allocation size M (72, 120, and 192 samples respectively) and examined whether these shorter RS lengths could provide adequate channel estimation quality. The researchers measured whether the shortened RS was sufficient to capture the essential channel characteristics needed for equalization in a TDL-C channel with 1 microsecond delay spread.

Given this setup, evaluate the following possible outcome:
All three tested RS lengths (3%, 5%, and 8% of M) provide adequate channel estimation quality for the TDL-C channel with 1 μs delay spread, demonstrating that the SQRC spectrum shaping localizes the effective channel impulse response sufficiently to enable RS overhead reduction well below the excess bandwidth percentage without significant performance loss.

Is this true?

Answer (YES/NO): NO